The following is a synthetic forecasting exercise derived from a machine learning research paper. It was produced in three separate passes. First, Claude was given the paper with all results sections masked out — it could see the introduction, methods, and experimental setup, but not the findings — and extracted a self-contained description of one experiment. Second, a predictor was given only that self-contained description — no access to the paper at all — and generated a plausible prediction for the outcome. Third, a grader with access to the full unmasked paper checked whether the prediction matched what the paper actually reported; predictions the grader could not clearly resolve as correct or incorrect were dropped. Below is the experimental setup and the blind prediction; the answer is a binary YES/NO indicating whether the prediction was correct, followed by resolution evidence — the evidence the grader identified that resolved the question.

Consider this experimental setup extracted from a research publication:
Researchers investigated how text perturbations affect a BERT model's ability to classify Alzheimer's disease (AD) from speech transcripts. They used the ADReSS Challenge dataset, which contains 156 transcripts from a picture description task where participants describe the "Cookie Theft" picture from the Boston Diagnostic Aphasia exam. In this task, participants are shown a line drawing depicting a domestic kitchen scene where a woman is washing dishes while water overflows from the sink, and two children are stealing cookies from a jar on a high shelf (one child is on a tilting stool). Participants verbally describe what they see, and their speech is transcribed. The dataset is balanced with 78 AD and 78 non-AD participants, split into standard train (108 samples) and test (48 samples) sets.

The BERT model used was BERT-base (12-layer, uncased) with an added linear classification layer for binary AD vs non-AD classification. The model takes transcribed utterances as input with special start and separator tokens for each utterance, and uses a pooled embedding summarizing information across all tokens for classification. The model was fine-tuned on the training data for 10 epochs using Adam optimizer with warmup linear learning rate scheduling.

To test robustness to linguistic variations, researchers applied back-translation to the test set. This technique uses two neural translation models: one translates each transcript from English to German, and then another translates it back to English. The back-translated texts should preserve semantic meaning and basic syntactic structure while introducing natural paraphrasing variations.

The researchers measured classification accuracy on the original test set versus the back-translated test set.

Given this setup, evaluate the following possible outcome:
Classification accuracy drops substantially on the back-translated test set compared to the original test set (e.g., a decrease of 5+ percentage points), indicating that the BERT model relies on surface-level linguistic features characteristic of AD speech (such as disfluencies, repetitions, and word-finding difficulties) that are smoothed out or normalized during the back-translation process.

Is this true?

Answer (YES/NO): YES